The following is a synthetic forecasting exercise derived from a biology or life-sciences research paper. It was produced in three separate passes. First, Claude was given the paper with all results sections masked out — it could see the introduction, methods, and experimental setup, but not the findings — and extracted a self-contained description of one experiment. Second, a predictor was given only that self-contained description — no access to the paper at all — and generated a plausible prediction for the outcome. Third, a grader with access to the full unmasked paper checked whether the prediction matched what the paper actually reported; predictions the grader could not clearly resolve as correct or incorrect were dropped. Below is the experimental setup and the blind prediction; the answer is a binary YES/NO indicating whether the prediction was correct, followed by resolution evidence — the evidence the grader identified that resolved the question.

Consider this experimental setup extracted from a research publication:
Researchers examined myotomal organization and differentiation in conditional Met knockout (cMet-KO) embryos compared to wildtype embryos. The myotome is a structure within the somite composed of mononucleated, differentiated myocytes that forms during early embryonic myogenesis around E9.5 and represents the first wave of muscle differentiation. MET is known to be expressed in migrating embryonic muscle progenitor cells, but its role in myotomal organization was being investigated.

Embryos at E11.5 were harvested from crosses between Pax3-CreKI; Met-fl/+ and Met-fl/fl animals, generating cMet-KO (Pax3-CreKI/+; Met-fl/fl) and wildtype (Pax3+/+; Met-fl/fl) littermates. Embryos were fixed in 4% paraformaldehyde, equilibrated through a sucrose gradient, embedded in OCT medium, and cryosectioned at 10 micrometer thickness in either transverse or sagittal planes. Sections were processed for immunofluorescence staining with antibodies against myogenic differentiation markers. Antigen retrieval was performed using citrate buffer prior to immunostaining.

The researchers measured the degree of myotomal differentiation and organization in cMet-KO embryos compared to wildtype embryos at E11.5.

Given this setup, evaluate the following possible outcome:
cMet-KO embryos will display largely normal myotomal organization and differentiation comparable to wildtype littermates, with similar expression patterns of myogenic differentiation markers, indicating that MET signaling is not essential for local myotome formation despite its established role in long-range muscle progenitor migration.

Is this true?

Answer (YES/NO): NO